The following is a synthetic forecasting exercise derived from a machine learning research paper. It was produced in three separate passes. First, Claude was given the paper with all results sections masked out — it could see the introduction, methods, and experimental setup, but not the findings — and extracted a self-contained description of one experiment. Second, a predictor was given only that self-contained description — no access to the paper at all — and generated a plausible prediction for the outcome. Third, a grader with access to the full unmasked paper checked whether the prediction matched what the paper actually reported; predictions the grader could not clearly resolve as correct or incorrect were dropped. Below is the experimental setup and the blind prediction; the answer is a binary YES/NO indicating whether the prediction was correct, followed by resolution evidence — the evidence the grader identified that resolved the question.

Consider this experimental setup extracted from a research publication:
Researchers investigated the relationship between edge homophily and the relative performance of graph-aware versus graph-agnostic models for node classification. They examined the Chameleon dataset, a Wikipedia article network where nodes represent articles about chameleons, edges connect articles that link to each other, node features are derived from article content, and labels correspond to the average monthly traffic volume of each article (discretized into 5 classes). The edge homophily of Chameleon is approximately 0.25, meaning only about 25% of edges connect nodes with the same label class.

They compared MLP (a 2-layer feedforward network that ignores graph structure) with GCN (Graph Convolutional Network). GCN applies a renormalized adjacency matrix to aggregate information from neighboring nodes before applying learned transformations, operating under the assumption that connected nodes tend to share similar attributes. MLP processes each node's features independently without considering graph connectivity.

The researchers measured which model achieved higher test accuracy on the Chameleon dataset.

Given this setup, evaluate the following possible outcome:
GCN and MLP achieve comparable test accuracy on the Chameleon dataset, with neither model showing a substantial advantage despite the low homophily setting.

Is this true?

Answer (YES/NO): NO